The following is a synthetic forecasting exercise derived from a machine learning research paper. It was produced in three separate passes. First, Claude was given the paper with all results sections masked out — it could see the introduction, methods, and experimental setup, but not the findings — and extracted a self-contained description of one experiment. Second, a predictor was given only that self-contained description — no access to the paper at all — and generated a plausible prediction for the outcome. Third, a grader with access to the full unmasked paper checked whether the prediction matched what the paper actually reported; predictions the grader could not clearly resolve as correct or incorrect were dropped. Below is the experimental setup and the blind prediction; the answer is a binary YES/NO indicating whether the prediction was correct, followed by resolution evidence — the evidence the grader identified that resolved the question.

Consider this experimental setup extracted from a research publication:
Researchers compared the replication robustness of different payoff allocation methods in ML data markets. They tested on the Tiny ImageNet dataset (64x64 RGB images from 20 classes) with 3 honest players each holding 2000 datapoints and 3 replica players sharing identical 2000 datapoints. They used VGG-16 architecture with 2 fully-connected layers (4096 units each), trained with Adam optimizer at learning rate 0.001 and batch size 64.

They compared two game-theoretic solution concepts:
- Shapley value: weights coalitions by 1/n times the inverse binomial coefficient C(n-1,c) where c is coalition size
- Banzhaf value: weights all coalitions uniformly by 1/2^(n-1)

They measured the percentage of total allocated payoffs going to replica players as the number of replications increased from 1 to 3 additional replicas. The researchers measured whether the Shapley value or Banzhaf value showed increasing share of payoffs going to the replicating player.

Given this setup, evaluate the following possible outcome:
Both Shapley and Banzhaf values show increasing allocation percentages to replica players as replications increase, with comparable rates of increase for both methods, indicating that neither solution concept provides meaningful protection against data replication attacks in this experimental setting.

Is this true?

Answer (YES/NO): NO